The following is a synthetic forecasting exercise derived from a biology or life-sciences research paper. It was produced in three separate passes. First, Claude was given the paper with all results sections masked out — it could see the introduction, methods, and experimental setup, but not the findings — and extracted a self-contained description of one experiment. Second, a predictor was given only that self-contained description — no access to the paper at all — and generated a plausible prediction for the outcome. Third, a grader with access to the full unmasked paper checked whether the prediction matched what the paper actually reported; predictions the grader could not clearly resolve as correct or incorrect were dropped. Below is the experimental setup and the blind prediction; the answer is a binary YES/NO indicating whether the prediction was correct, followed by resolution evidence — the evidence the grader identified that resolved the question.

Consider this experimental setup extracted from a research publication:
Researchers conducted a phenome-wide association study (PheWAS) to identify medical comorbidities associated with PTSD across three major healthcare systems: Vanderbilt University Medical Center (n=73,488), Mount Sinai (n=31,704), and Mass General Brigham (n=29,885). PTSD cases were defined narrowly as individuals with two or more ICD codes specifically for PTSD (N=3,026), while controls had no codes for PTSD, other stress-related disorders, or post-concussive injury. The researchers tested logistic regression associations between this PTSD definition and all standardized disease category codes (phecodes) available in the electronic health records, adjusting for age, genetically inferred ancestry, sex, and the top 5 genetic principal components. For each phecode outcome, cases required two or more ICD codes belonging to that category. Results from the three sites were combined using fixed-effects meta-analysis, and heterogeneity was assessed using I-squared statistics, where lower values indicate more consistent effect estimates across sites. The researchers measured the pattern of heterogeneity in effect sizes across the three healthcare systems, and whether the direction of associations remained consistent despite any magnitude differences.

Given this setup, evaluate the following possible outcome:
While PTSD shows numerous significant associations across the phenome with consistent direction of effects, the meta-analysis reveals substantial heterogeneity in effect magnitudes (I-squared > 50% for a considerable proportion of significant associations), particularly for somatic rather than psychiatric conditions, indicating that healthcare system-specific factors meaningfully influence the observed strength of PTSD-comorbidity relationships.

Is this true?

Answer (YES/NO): NO